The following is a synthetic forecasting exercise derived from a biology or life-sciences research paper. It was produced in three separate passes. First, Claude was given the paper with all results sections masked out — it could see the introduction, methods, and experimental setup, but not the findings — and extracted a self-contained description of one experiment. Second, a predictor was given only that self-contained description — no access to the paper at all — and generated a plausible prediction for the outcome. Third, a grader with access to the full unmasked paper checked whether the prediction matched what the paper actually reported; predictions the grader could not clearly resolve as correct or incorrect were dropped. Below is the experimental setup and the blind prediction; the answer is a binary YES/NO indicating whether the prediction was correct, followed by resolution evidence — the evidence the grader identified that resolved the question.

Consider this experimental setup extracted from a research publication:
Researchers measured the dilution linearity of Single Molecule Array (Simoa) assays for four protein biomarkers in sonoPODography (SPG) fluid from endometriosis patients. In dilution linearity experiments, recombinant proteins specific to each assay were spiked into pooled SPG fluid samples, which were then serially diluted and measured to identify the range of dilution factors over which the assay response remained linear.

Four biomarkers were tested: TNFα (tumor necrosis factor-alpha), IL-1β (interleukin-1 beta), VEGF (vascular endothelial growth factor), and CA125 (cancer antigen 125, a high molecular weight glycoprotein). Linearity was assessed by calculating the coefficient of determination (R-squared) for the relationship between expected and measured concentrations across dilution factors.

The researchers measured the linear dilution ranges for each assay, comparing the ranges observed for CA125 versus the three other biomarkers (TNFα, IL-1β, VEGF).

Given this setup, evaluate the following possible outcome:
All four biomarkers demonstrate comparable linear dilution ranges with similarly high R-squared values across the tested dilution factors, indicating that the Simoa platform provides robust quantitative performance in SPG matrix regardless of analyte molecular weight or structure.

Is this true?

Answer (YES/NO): NO